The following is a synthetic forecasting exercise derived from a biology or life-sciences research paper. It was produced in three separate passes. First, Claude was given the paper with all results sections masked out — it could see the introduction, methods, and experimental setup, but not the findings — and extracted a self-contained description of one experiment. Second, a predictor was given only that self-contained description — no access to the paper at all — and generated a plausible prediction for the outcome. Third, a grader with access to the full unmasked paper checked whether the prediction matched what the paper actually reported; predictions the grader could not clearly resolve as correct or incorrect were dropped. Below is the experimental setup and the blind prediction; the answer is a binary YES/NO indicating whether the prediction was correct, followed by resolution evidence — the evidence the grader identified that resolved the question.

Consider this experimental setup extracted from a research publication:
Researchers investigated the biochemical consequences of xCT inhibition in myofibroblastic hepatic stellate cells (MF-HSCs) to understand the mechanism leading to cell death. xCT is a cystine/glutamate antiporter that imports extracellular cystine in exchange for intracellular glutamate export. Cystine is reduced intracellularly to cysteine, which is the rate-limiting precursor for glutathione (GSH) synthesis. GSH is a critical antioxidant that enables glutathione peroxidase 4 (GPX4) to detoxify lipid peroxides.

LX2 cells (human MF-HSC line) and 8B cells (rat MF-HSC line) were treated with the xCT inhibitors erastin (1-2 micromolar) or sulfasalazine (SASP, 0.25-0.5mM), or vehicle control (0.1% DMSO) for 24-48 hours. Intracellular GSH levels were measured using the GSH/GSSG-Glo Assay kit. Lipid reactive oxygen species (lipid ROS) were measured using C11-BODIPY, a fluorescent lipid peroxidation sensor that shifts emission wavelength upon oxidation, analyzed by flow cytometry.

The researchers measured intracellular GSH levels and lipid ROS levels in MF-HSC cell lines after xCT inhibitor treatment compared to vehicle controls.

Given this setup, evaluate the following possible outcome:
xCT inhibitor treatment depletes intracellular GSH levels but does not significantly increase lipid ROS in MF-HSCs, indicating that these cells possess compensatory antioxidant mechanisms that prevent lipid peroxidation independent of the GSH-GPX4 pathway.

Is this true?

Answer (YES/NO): NO